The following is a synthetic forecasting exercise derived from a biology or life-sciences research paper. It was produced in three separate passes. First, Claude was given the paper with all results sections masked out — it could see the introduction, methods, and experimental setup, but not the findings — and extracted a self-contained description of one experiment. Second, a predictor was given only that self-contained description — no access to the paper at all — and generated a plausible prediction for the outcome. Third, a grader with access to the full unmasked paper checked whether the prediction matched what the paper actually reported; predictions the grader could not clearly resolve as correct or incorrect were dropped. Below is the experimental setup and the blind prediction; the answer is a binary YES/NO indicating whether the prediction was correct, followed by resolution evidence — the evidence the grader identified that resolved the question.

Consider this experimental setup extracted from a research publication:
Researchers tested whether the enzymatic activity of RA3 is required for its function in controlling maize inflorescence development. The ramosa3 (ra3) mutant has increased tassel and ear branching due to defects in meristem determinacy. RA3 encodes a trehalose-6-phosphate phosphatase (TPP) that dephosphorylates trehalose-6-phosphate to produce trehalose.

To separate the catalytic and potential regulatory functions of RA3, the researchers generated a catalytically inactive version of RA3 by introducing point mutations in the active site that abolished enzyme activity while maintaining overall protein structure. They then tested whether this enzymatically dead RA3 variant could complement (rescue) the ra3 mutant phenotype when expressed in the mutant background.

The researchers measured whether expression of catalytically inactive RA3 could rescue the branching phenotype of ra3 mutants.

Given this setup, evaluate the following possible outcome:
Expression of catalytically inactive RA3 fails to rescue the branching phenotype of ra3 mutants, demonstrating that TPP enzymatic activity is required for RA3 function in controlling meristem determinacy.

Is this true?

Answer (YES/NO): NO